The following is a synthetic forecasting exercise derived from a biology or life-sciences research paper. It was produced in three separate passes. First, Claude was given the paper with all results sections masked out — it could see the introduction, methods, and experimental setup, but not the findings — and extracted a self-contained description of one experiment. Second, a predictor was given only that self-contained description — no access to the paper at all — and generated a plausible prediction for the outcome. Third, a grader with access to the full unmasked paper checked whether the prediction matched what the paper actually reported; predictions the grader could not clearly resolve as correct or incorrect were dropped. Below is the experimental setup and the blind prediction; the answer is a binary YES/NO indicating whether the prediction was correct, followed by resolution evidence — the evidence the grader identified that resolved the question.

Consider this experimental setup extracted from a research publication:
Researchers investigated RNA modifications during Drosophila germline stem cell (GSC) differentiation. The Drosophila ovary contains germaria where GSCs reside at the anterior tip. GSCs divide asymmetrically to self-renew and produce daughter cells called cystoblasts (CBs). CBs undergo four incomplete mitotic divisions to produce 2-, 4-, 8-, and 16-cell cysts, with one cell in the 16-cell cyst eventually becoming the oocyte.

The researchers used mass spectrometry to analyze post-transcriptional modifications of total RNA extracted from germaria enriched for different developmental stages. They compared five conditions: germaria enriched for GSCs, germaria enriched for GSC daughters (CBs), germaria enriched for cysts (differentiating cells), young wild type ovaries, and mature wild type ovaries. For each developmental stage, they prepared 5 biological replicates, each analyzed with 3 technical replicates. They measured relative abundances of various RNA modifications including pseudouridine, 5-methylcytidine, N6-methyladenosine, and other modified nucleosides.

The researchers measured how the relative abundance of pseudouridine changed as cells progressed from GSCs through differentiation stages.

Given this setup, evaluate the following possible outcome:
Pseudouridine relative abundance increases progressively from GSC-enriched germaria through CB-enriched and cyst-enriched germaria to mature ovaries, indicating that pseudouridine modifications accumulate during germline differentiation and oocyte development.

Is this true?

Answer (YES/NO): NO